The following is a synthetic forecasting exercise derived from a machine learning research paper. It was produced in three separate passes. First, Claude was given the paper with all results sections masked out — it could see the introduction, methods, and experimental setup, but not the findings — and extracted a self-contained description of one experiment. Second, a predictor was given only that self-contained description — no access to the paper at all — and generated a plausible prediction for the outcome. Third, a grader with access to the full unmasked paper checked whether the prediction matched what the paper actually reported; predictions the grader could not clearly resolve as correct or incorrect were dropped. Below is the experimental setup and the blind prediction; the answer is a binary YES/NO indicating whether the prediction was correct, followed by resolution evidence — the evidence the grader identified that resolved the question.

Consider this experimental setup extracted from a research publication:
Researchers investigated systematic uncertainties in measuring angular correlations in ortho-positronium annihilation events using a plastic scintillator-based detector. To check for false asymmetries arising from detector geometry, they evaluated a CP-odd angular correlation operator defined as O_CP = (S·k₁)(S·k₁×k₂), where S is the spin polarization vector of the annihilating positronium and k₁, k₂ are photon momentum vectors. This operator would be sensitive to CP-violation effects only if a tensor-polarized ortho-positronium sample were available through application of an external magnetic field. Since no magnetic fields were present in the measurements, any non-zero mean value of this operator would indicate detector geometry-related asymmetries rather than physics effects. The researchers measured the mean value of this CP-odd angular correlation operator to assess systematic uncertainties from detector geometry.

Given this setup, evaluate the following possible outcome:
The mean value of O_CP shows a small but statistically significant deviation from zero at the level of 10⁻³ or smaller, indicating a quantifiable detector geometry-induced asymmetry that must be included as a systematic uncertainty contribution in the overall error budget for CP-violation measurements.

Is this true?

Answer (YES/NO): NO